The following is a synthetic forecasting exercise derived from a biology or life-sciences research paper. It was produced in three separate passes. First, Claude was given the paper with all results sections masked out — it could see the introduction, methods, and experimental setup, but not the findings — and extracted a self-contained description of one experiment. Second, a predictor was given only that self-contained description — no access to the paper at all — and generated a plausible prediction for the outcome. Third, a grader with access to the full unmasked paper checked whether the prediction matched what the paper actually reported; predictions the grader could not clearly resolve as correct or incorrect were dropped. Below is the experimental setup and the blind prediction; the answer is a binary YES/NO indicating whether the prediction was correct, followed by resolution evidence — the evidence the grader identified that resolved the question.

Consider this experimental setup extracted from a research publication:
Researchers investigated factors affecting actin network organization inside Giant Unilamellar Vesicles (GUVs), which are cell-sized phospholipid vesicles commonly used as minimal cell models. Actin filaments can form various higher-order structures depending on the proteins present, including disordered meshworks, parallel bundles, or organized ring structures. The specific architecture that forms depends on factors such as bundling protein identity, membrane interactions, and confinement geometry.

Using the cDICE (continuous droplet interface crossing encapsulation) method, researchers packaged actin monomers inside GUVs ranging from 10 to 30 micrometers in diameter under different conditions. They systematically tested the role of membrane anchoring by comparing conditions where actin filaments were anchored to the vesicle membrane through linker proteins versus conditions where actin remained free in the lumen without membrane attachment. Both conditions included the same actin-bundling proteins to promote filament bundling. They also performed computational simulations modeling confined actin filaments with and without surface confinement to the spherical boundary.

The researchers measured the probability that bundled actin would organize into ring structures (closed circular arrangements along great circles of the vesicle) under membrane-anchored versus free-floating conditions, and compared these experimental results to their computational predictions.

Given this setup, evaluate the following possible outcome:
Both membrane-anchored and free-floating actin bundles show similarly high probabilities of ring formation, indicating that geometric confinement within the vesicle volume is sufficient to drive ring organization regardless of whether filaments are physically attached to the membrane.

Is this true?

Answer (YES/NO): NO